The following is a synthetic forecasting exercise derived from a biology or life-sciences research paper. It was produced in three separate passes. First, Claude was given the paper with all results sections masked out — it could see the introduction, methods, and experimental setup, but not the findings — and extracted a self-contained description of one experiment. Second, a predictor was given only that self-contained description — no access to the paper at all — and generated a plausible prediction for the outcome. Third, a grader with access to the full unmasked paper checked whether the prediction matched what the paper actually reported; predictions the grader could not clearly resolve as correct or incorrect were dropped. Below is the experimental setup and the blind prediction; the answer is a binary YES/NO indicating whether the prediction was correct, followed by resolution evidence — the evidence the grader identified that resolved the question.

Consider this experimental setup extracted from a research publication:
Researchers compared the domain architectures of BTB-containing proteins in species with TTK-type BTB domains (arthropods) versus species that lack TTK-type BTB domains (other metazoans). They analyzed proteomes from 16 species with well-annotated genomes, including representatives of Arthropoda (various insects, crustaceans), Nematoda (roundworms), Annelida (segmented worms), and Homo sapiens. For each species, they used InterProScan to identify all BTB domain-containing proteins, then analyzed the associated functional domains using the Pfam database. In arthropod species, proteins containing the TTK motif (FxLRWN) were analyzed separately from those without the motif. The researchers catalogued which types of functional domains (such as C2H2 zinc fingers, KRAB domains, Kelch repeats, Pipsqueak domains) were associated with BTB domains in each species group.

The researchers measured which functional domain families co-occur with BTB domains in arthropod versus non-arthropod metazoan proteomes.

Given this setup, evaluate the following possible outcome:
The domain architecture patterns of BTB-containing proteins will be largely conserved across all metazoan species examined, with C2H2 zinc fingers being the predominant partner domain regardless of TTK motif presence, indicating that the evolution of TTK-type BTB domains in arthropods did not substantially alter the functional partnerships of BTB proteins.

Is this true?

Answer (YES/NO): NO